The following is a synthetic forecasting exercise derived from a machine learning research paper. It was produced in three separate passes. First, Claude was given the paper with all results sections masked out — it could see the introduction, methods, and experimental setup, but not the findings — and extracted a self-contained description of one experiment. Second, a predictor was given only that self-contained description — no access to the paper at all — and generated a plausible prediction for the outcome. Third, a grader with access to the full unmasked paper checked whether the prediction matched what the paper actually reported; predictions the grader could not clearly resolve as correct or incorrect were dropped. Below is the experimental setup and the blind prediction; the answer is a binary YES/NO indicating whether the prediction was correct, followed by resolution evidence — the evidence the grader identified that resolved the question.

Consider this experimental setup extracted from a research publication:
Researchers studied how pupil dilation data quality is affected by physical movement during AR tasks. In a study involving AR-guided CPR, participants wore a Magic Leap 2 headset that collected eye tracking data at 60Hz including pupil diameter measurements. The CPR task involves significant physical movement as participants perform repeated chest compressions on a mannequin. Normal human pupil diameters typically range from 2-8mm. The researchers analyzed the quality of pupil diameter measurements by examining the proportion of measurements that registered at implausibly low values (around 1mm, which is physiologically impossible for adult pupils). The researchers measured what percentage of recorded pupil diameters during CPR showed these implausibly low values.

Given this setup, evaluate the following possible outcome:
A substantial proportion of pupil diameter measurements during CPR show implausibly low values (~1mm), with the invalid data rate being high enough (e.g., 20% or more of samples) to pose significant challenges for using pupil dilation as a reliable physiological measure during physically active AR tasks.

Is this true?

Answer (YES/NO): NO